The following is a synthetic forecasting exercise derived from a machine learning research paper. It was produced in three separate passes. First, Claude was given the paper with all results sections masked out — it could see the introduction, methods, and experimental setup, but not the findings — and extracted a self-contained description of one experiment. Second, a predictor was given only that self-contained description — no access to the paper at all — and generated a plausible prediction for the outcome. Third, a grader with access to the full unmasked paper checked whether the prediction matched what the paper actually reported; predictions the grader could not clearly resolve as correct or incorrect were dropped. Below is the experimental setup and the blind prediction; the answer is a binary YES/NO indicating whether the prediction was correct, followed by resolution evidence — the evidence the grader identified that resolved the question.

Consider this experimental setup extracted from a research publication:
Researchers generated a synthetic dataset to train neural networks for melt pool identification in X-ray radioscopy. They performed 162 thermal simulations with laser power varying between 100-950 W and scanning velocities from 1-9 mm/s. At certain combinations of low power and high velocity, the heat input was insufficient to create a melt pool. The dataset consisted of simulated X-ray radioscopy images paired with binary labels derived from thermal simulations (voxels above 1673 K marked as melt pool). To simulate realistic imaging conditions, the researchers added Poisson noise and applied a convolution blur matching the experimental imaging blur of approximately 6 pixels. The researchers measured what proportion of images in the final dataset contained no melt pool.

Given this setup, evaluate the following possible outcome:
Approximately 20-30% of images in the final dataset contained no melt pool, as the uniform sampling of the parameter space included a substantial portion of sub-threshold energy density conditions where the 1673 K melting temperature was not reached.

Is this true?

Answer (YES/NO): NO